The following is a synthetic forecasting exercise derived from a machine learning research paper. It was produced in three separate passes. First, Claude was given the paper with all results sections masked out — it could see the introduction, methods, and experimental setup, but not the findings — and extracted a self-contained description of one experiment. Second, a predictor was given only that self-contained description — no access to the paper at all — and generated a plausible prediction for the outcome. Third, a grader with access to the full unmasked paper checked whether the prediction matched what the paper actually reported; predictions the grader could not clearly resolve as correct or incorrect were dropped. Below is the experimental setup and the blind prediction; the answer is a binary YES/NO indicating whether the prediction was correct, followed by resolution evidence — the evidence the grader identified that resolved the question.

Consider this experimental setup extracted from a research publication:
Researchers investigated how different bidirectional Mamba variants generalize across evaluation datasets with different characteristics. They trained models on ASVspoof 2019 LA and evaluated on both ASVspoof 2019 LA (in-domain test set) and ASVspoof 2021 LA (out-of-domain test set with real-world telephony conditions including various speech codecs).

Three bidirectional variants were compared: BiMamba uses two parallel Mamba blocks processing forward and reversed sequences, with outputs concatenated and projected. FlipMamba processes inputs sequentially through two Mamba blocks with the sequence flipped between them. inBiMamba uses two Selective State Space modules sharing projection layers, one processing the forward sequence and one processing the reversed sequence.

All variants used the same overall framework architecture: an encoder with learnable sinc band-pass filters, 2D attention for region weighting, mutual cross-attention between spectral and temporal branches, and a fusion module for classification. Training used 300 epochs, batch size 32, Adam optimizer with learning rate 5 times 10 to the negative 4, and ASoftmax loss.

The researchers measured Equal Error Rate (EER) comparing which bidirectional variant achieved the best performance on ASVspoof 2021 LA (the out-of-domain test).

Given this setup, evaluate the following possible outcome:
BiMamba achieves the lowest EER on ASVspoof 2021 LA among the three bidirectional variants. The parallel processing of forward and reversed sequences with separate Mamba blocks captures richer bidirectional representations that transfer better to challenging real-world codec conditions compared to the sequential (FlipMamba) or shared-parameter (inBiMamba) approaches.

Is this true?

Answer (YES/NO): NO